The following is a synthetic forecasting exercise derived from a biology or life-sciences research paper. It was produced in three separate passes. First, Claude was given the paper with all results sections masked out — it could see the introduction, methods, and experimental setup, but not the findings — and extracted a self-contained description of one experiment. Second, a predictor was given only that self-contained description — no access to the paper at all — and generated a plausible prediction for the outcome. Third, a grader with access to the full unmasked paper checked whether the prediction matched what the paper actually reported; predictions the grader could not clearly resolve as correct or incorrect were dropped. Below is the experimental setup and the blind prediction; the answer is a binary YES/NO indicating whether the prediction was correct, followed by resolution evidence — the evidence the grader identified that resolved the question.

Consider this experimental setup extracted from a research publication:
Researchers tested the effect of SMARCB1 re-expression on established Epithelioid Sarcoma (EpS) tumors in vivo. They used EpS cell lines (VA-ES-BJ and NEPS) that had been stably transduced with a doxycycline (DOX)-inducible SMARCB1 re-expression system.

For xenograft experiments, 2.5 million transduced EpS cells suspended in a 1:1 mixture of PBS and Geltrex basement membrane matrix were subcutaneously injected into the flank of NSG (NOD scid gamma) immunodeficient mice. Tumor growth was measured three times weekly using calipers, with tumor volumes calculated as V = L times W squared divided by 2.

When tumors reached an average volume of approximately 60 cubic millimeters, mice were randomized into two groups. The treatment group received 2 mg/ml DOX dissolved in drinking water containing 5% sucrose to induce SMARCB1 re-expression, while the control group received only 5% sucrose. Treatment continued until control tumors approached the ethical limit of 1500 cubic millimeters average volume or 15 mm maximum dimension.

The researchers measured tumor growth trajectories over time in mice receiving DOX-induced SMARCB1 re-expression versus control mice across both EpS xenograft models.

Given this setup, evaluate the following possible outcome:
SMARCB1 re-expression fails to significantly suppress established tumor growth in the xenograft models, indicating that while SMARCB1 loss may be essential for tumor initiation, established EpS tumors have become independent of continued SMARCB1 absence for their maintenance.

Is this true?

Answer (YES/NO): NO